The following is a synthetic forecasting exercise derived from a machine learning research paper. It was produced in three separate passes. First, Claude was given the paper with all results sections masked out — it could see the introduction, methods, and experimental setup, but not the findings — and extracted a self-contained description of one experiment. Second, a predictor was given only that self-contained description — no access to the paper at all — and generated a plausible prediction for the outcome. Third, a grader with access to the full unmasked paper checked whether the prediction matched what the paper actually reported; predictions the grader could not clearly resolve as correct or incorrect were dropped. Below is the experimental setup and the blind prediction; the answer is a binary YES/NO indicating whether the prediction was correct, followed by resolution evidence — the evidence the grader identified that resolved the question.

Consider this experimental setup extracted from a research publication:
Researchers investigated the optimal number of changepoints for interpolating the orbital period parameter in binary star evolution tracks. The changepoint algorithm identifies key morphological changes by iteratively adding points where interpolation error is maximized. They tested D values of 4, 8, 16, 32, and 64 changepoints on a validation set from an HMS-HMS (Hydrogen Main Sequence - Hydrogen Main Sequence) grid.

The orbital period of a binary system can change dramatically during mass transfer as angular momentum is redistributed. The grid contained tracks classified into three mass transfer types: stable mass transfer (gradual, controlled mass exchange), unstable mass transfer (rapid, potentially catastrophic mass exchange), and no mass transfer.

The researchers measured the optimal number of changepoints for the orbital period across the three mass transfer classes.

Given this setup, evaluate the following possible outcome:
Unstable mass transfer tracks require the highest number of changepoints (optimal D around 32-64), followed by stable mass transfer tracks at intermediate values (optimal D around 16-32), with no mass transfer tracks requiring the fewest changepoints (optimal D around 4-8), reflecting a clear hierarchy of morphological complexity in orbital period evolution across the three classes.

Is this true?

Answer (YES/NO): NO